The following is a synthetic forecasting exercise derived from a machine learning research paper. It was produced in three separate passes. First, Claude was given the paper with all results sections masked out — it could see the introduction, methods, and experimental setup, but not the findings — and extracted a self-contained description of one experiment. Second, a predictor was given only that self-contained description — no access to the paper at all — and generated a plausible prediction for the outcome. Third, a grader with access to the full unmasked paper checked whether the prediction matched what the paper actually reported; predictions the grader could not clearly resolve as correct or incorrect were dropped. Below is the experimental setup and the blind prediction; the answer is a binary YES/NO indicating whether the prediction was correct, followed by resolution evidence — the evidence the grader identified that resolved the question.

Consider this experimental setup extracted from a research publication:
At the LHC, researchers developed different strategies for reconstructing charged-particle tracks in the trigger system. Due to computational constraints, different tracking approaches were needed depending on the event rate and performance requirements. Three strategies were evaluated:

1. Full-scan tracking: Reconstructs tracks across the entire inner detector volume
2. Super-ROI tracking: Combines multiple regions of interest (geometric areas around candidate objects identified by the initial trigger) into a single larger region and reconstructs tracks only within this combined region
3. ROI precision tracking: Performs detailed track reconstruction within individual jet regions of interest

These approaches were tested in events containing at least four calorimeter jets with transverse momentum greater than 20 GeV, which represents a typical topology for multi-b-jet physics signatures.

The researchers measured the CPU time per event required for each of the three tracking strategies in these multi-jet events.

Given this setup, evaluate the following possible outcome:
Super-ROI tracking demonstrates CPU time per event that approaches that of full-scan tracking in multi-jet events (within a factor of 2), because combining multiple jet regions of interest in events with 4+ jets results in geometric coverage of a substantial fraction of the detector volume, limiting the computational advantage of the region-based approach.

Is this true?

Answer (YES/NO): NO